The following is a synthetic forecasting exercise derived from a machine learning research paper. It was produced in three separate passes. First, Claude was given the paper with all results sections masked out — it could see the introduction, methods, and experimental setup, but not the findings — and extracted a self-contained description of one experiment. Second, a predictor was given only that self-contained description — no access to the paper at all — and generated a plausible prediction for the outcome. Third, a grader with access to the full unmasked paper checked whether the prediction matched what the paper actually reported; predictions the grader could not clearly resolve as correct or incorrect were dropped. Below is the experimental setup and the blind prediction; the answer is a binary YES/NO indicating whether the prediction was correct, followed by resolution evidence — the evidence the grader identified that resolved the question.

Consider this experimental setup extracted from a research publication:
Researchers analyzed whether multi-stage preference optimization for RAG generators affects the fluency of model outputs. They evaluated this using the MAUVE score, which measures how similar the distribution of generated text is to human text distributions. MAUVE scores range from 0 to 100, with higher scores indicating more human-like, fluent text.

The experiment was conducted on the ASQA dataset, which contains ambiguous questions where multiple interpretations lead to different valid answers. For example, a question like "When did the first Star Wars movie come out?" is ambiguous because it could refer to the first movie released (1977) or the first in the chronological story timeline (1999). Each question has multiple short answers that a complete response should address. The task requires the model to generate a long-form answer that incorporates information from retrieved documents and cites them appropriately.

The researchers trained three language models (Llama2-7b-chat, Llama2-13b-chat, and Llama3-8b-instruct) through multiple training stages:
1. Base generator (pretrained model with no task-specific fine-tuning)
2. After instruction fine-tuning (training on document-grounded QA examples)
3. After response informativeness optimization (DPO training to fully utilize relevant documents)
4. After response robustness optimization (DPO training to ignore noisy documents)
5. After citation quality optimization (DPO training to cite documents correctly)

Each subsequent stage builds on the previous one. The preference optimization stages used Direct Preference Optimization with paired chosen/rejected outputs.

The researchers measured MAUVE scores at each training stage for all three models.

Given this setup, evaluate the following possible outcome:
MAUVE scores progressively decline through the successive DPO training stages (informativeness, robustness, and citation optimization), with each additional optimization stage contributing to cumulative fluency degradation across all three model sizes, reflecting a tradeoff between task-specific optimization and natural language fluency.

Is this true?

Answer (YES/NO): NO